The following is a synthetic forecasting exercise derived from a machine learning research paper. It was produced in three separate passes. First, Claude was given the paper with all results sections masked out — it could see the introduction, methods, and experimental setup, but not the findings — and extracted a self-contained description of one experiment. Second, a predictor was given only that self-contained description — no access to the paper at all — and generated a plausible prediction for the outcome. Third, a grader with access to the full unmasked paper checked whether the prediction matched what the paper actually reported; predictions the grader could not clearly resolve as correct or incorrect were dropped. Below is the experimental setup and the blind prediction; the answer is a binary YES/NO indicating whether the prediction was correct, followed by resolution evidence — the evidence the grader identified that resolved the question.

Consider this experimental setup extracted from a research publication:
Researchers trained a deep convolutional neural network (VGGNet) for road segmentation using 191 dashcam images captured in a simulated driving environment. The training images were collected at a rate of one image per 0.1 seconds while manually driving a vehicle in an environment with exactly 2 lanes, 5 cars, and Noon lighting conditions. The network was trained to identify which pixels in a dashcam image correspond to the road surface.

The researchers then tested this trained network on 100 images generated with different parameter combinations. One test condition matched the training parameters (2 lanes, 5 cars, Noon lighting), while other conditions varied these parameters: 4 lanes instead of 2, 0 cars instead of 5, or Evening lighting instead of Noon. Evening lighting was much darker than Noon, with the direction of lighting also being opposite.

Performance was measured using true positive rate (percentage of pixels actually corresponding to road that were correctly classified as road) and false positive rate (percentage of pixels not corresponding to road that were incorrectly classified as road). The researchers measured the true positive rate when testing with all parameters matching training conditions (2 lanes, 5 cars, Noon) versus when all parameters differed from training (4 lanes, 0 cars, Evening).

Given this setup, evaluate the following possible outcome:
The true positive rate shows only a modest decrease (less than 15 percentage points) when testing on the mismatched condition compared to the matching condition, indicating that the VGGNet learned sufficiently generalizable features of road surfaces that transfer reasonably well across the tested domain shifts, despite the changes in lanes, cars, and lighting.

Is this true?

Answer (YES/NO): NO